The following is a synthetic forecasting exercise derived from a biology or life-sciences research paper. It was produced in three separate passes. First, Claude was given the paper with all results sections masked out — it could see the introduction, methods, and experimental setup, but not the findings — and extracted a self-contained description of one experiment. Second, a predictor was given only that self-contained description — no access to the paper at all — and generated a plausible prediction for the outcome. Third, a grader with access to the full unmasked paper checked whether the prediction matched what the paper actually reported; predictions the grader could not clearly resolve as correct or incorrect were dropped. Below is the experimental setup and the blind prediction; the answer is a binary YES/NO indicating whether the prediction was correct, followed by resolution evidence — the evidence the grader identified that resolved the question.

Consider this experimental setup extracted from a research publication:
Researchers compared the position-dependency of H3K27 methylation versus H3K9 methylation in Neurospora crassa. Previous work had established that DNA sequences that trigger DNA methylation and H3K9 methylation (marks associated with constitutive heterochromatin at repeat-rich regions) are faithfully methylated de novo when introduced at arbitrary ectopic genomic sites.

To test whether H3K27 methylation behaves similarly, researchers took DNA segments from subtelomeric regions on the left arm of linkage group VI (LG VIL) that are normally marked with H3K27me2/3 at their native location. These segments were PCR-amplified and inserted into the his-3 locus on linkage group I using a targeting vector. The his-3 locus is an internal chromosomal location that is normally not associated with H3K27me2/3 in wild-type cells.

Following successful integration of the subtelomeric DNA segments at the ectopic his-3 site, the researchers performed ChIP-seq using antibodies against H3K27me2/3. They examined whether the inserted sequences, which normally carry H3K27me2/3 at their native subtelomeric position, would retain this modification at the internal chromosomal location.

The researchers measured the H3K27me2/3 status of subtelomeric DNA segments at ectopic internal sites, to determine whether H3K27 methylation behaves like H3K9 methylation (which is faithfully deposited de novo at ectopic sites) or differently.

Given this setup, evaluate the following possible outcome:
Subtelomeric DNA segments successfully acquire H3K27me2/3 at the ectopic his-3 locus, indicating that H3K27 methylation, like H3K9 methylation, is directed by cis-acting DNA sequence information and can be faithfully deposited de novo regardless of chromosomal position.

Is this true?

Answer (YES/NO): NO